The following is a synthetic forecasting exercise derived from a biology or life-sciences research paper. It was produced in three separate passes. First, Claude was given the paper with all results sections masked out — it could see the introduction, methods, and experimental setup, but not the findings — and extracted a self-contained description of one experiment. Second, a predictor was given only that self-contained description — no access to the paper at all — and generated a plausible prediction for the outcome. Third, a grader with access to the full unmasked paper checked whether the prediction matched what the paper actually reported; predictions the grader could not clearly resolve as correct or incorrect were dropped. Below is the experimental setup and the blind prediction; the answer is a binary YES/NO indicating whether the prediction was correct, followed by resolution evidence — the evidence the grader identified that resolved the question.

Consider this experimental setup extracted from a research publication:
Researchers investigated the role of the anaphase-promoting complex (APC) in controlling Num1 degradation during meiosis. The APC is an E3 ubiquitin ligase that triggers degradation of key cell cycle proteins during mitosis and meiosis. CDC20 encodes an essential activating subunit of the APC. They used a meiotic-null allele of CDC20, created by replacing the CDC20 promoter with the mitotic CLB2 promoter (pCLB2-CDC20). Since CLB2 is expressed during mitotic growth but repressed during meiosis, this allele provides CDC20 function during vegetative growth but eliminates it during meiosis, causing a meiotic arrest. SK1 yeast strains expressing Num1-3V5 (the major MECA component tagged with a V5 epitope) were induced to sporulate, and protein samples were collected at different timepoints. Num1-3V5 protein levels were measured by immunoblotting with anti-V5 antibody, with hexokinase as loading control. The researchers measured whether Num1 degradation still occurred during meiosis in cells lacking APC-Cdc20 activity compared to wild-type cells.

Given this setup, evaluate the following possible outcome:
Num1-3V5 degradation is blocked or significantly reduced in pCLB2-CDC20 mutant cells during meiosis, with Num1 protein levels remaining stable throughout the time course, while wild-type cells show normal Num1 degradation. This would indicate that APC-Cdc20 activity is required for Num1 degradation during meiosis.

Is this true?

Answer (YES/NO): NO